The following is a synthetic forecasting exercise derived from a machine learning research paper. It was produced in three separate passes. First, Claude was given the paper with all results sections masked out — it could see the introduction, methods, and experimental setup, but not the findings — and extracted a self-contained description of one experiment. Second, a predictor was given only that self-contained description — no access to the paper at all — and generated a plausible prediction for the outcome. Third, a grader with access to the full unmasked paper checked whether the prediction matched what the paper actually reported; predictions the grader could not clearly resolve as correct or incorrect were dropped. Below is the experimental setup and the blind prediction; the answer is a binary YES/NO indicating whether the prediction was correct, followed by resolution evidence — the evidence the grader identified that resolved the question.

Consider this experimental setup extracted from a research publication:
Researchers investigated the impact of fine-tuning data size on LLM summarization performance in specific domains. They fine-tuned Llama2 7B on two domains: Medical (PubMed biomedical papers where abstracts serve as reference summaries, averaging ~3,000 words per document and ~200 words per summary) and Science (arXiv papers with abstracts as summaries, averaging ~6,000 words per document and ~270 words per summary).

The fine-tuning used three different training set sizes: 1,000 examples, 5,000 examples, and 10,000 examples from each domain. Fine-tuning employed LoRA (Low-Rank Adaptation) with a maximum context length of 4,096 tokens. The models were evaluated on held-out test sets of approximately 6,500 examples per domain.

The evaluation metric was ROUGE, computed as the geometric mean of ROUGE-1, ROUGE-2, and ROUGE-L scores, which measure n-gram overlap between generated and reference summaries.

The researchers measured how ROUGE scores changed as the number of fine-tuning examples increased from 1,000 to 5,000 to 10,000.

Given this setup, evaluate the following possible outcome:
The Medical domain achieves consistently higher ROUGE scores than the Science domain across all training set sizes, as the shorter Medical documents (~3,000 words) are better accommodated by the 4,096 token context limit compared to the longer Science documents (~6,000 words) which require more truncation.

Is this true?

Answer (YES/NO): YES